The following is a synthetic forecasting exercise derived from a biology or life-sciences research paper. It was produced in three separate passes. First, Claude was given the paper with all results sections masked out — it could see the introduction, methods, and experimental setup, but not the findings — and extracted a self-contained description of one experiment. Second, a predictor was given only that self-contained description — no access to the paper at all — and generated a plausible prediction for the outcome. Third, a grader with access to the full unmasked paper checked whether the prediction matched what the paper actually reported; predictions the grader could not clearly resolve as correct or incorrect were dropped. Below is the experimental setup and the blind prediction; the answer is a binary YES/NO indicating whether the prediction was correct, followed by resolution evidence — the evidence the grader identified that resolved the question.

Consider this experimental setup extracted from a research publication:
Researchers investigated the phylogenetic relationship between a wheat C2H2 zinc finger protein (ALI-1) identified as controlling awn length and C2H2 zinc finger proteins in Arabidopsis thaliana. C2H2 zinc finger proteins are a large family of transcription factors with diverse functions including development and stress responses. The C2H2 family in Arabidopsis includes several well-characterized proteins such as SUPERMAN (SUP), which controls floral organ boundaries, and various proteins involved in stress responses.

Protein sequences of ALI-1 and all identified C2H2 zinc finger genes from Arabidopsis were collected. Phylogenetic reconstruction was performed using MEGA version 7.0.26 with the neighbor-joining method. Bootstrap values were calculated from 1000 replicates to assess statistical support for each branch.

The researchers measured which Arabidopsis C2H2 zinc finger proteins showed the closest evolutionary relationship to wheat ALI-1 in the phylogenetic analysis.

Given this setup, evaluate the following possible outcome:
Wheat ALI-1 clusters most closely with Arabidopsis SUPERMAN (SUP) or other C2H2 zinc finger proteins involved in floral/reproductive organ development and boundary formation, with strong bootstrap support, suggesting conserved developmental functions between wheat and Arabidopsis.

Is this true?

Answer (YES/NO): NO